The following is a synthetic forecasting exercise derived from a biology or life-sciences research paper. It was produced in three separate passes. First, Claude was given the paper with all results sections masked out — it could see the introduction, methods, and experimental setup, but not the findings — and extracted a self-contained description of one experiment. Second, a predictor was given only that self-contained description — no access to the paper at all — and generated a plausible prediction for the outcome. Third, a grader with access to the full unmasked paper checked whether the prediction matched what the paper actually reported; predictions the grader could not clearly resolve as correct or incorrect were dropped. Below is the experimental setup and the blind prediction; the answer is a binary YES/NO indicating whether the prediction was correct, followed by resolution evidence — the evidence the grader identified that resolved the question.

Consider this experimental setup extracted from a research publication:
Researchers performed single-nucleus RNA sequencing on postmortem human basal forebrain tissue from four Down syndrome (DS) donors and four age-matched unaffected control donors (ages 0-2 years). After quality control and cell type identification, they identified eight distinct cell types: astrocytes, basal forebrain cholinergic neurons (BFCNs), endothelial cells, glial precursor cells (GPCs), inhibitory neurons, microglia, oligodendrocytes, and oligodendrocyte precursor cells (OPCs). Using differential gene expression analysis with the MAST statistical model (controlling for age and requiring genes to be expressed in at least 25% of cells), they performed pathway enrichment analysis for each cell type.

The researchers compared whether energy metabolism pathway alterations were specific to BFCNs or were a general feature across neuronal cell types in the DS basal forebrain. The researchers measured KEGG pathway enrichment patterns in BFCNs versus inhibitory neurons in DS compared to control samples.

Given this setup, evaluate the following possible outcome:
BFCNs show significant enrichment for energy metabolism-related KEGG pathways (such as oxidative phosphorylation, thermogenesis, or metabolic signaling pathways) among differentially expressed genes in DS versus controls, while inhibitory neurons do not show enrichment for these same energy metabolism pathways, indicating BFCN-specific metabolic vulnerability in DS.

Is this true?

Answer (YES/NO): NO